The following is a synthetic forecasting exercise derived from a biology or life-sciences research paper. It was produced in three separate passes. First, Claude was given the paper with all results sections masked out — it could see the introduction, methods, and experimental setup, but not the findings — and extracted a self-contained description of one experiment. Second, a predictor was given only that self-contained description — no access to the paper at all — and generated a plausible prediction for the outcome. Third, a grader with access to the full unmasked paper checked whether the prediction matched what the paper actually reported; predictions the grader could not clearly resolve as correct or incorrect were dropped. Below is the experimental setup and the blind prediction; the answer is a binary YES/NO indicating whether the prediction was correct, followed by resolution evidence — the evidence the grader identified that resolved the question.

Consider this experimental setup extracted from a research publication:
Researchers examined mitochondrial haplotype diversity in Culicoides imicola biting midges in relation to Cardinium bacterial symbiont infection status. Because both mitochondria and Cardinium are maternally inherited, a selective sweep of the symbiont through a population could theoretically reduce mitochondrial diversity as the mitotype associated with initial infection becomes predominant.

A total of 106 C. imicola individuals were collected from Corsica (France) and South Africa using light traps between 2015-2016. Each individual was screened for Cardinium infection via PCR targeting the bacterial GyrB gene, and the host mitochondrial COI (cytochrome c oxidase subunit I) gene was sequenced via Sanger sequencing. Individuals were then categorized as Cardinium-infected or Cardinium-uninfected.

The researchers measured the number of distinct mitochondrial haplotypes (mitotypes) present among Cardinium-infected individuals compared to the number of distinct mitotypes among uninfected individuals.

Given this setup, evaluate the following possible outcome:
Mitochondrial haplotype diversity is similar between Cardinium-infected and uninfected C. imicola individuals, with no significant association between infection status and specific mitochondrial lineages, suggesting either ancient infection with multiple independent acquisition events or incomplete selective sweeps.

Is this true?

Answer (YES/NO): NO